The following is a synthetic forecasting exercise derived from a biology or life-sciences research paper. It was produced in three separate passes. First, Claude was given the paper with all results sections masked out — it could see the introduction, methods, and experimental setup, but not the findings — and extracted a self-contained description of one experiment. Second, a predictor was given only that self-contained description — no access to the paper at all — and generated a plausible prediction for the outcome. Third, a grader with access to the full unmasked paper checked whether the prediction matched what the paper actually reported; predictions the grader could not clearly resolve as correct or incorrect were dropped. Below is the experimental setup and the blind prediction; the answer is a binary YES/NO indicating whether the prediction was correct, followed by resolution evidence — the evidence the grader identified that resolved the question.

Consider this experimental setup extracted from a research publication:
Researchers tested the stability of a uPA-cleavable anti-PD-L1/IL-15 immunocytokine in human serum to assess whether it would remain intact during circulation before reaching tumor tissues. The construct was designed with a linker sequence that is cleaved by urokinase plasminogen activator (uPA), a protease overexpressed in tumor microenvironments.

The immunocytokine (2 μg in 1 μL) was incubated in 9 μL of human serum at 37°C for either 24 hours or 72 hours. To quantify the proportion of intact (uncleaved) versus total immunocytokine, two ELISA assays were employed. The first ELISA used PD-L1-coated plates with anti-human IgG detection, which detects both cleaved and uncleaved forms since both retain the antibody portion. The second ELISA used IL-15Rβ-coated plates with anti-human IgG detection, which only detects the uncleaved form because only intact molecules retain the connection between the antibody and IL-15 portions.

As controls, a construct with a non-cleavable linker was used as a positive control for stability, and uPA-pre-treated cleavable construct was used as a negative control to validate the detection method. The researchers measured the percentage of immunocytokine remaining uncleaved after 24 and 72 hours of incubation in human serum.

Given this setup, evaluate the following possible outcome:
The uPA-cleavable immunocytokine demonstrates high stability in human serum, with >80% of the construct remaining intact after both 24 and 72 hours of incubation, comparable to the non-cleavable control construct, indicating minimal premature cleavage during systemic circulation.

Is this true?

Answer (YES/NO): NO